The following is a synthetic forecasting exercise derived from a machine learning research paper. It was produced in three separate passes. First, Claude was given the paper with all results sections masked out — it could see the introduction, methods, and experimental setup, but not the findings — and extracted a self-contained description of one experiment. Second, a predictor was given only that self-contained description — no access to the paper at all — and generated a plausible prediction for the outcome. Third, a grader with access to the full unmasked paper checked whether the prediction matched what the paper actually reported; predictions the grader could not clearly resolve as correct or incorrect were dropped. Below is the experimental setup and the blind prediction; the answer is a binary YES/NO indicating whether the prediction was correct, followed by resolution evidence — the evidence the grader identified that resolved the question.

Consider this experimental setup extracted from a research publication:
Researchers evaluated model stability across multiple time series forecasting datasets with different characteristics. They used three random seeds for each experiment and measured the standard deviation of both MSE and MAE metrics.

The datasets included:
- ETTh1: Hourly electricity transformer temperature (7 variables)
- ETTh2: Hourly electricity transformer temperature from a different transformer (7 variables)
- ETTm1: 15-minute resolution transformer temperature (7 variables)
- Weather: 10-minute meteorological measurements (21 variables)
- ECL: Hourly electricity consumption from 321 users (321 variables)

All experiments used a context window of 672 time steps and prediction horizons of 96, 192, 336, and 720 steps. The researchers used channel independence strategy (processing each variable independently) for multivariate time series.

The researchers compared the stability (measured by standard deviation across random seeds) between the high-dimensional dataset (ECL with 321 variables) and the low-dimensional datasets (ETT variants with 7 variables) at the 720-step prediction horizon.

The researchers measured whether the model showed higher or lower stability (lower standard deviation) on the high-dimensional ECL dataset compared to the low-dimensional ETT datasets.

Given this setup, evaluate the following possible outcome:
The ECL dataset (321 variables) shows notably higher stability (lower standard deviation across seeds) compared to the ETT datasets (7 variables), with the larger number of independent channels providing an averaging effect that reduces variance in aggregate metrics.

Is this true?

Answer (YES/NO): YES